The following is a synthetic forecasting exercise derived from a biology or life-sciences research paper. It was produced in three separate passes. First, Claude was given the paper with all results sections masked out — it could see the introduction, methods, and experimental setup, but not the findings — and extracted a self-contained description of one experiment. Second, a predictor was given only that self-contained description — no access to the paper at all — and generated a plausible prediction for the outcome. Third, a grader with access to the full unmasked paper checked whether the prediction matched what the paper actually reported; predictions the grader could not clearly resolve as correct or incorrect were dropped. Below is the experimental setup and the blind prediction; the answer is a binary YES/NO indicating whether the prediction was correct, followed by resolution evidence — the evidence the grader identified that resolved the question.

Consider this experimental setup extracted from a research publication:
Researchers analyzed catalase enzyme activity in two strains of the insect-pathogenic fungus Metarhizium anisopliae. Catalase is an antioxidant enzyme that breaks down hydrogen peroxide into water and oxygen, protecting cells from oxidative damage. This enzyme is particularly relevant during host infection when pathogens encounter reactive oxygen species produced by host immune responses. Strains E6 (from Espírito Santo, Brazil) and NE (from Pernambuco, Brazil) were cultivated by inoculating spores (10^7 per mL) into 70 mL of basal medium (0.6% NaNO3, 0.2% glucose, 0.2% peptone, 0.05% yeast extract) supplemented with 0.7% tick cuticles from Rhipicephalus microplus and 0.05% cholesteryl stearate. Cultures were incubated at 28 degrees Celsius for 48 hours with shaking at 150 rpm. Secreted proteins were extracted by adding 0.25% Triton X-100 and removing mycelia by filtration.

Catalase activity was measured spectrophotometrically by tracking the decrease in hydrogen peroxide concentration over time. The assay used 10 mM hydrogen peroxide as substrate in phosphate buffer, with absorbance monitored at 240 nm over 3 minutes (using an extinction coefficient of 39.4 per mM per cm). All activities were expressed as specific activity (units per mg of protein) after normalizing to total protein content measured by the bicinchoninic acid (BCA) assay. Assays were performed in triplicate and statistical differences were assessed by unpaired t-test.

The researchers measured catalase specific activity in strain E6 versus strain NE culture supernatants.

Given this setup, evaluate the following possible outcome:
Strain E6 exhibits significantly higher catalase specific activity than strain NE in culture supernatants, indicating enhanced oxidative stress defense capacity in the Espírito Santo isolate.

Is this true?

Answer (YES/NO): YES